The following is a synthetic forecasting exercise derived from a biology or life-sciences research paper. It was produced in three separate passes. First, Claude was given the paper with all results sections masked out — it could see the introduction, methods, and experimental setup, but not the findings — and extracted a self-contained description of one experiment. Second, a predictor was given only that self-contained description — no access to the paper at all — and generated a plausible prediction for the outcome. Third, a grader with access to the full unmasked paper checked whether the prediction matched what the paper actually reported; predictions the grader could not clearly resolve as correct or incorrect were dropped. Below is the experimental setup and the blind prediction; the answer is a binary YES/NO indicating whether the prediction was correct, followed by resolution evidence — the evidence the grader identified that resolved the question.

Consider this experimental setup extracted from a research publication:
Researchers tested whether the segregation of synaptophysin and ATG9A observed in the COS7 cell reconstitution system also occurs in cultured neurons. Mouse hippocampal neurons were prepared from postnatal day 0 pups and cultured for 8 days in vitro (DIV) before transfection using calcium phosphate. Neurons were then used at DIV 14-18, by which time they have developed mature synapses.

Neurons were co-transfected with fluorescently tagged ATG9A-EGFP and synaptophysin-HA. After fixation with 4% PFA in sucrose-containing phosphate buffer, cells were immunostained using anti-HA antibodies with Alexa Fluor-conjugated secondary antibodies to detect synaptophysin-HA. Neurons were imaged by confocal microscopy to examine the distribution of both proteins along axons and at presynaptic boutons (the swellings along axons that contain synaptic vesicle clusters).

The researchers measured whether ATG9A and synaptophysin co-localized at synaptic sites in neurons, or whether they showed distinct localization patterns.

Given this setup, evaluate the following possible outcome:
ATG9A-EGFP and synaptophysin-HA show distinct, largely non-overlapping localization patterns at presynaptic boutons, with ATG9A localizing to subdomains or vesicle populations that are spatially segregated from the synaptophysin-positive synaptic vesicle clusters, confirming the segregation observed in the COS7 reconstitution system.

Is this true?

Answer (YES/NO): YES